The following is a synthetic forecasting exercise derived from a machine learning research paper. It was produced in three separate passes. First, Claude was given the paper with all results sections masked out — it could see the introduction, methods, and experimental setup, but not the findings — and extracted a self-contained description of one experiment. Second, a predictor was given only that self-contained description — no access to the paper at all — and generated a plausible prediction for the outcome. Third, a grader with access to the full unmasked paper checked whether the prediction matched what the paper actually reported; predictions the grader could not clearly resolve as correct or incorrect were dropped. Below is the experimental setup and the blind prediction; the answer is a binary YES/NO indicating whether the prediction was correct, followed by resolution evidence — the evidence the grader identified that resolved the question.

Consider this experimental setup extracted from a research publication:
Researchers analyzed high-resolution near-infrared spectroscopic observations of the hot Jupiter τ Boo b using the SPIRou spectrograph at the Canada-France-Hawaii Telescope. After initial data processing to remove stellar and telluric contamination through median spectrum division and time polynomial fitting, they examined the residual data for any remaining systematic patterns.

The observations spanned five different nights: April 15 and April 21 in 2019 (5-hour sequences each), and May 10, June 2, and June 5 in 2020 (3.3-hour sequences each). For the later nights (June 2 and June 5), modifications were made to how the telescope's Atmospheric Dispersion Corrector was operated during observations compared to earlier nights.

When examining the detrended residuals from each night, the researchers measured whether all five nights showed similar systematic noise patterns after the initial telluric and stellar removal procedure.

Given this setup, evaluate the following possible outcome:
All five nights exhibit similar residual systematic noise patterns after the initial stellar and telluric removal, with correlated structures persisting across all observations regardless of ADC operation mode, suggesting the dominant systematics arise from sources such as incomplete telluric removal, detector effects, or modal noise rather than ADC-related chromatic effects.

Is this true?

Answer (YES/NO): NO